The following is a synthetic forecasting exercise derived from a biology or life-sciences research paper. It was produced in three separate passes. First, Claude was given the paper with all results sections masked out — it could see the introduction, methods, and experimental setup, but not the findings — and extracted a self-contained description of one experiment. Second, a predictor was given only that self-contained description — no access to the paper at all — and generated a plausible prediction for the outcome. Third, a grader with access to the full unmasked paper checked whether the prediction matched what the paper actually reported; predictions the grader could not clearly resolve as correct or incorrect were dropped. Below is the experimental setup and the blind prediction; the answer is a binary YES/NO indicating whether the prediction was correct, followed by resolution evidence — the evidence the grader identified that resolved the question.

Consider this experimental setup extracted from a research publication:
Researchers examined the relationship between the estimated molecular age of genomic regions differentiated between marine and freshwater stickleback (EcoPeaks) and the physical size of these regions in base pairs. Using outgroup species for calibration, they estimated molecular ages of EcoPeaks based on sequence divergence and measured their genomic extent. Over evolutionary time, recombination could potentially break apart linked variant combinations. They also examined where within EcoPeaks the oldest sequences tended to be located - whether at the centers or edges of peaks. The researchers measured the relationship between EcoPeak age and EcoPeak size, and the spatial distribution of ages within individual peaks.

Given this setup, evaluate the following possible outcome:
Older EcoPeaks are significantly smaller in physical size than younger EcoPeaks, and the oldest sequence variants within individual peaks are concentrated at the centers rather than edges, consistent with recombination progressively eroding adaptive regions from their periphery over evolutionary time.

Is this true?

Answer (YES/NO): NO